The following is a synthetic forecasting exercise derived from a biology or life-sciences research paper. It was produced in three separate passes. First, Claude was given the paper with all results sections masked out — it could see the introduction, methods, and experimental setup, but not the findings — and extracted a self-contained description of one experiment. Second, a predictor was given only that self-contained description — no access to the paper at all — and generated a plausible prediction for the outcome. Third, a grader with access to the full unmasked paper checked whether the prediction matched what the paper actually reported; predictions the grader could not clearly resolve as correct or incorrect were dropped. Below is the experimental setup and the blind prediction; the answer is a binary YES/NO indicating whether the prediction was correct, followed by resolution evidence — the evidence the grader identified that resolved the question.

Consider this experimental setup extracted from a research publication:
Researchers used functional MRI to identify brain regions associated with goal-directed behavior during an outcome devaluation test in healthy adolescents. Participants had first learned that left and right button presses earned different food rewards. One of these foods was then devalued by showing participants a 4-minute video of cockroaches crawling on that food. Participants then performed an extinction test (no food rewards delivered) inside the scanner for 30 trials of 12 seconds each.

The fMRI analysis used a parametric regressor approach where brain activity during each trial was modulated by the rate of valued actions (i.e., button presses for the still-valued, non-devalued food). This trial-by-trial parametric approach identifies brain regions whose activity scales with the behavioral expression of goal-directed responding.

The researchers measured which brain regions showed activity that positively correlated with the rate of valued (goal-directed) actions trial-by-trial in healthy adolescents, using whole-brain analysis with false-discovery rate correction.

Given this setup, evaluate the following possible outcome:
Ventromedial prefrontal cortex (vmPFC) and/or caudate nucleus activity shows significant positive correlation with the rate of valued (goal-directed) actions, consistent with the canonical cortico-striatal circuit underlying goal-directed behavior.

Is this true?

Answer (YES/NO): YES